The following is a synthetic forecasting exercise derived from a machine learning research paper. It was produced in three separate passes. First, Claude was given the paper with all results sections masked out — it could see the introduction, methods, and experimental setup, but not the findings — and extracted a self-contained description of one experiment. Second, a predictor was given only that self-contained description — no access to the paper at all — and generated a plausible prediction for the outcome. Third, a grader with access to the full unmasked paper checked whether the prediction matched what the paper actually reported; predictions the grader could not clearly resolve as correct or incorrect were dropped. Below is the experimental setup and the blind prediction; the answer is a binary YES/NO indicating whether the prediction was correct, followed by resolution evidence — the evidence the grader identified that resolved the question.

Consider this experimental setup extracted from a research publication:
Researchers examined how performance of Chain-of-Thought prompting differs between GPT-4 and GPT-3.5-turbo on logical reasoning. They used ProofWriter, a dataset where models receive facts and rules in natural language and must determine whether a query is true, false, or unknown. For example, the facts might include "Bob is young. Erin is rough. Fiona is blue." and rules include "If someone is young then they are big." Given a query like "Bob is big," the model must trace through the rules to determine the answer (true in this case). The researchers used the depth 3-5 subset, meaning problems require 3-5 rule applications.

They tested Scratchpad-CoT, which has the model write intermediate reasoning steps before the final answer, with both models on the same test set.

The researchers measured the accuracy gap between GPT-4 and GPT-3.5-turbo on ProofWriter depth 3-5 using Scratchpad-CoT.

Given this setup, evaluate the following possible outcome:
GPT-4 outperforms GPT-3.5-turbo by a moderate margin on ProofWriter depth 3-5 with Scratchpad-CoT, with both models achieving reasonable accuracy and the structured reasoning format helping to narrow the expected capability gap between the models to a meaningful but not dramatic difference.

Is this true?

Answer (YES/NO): NO